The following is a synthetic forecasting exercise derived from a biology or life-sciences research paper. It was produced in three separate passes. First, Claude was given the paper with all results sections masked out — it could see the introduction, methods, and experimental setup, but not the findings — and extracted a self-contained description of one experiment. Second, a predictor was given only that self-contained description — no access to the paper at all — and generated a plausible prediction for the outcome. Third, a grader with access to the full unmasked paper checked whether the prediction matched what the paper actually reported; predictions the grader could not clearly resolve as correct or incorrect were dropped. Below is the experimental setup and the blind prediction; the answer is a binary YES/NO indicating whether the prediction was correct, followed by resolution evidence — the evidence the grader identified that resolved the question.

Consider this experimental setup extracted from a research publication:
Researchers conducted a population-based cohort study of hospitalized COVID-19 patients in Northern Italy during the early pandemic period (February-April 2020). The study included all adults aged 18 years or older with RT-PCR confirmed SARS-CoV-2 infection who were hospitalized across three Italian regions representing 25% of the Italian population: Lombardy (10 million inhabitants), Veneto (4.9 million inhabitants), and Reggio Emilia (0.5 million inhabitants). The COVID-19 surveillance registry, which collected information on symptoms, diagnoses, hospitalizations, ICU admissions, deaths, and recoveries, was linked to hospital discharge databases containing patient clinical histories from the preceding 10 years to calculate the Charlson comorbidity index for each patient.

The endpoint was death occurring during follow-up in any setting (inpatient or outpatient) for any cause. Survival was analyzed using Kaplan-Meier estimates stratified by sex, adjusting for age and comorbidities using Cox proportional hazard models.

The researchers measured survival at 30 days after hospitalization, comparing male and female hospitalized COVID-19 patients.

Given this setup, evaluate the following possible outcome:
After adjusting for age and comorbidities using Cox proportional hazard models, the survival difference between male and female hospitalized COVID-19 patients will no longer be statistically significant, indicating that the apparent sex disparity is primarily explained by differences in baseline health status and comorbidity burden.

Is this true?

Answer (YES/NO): NO